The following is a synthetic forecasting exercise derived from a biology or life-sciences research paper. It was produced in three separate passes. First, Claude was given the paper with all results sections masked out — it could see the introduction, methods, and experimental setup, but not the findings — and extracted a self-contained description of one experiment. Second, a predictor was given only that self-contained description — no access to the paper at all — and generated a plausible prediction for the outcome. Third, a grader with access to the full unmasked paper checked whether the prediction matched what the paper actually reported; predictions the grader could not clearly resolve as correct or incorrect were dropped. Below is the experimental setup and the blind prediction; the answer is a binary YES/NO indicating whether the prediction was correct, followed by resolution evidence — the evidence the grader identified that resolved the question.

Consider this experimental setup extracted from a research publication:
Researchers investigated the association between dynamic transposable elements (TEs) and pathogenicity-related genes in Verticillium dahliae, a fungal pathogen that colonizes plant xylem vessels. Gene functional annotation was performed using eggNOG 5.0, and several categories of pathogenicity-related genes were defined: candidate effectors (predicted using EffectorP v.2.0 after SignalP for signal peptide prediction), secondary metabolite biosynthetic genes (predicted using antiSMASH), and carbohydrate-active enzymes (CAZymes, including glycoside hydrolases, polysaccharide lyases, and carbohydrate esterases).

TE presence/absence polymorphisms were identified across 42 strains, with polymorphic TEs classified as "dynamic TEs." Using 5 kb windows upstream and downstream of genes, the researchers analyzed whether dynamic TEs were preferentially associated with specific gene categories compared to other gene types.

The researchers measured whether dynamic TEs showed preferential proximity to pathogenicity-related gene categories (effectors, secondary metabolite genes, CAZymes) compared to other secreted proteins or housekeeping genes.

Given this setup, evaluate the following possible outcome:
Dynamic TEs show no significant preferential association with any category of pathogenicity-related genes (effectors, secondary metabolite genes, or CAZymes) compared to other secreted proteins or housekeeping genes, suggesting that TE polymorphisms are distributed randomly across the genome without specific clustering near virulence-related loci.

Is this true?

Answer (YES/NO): NO